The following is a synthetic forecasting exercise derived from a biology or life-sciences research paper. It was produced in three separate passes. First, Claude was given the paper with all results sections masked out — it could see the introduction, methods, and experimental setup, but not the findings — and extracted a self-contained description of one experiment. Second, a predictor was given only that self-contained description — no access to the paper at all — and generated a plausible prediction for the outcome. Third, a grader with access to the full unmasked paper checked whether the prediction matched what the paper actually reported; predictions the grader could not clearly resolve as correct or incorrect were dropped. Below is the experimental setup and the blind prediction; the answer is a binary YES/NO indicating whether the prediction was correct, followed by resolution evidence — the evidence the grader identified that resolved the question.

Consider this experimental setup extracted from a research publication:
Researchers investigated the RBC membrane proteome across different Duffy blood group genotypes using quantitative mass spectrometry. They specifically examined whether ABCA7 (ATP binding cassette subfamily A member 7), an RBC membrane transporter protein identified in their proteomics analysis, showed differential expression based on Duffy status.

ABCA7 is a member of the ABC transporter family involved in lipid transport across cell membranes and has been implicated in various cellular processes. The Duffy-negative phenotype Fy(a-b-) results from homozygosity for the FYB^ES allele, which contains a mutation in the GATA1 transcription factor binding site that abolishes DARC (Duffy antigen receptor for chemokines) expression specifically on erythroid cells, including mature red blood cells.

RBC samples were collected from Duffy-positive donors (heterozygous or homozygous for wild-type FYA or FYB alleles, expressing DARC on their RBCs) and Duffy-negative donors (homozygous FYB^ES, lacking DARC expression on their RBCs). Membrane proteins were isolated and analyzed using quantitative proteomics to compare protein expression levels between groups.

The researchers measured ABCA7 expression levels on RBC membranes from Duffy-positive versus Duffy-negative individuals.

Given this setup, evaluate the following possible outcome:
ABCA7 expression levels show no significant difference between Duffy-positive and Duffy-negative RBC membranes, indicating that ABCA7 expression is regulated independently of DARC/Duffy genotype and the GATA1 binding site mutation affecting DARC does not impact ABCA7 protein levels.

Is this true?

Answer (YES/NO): NO